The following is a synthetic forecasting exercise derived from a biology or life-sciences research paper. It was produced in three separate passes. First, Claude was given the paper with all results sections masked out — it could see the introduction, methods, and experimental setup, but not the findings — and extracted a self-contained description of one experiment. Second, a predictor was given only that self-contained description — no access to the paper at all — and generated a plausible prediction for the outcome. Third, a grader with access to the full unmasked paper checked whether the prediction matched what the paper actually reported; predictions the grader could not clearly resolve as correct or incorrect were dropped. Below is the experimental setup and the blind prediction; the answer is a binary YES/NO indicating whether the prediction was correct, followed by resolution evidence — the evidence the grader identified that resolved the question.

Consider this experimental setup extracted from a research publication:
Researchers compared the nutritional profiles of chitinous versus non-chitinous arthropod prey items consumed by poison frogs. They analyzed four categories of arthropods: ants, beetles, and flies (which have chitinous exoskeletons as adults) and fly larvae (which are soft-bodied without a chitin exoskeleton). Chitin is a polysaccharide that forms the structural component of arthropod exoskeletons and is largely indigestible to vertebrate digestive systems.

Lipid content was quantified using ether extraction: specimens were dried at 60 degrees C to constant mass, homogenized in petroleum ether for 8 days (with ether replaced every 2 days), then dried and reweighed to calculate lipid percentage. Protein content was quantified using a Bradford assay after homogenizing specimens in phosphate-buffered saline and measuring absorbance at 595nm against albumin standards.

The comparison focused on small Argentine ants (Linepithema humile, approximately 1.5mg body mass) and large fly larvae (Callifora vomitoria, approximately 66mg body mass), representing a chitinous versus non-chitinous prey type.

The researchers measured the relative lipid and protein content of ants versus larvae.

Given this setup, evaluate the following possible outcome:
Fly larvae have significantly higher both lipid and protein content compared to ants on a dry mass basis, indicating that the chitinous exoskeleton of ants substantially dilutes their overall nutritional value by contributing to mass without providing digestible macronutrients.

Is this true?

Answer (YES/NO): NO